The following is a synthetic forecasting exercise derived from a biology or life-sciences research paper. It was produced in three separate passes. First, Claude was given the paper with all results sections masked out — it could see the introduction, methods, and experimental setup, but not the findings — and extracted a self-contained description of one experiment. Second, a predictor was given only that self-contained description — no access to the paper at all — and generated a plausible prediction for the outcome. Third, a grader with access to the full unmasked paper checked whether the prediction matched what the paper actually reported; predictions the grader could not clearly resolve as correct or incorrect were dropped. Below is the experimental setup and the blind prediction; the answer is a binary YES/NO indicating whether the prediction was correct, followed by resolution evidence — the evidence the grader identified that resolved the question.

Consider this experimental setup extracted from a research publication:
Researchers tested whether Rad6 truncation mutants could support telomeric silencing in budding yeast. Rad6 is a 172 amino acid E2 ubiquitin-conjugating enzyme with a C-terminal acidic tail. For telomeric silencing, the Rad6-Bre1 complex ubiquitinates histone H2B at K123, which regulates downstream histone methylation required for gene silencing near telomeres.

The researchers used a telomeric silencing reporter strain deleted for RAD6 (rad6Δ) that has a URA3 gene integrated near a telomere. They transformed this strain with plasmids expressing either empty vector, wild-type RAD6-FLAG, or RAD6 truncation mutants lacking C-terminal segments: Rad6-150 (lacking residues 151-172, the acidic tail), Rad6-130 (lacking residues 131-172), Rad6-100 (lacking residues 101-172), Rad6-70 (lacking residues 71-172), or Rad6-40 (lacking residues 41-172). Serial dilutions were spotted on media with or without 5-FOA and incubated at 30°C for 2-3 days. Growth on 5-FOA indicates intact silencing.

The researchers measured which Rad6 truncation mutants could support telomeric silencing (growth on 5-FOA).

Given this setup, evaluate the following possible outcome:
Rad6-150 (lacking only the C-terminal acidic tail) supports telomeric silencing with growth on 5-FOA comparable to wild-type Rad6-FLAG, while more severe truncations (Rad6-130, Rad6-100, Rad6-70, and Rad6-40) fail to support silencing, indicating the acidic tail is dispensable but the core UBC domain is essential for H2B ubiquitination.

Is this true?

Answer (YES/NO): NO